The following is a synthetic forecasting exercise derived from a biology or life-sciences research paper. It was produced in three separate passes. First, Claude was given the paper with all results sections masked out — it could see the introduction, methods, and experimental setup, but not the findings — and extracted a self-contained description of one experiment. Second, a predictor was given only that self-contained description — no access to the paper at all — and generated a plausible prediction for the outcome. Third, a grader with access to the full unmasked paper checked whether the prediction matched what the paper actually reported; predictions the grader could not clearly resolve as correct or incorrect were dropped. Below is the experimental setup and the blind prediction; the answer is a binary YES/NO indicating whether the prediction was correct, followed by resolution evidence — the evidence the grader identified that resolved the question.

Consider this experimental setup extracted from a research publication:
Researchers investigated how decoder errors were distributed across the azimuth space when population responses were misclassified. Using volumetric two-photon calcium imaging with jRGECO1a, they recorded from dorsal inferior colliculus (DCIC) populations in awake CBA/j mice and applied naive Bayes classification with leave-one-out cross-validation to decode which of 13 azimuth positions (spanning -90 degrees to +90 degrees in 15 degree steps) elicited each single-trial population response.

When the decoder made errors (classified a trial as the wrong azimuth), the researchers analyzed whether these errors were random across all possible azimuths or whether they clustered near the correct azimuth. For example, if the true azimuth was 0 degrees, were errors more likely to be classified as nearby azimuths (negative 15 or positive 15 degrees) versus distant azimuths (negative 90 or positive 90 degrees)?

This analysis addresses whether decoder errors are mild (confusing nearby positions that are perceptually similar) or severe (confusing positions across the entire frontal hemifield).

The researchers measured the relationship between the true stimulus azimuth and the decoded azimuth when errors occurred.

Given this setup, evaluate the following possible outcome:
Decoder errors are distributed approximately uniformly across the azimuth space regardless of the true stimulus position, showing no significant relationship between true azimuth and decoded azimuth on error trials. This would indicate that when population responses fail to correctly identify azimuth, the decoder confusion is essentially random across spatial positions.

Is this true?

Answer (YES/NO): NO